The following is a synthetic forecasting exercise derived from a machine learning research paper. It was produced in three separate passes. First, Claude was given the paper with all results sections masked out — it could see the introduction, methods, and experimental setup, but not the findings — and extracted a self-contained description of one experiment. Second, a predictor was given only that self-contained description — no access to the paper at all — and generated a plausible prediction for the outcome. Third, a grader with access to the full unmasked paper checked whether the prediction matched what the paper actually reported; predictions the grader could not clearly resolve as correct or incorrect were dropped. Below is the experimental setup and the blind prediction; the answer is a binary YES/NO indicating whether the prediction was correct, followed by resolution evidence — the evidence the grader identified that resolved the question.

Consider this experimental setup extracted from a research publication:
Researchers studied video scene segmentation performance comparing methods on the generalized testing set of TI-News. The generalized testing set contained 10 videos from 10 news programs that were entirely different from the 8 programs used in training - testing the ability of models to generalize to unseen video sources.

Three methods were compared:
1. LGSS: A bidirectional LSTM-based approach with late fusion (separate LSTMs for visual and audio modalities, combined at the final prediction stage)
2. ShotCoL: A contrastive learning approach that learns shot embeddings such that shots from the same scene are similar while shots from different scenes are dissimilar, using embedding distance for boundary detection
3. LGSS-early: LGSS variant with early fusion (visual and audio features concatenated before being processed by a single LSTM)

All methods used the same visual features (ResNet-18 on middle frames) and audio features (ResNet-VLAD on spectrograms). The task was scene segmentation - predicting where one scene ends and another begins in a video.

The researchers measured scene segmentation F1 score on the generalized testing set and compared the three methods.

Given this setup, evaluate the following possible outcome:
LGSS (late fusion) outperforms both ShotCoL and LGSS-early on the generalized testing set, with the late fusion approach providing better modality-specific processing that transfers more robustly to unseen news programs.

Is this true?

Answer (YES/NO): NO